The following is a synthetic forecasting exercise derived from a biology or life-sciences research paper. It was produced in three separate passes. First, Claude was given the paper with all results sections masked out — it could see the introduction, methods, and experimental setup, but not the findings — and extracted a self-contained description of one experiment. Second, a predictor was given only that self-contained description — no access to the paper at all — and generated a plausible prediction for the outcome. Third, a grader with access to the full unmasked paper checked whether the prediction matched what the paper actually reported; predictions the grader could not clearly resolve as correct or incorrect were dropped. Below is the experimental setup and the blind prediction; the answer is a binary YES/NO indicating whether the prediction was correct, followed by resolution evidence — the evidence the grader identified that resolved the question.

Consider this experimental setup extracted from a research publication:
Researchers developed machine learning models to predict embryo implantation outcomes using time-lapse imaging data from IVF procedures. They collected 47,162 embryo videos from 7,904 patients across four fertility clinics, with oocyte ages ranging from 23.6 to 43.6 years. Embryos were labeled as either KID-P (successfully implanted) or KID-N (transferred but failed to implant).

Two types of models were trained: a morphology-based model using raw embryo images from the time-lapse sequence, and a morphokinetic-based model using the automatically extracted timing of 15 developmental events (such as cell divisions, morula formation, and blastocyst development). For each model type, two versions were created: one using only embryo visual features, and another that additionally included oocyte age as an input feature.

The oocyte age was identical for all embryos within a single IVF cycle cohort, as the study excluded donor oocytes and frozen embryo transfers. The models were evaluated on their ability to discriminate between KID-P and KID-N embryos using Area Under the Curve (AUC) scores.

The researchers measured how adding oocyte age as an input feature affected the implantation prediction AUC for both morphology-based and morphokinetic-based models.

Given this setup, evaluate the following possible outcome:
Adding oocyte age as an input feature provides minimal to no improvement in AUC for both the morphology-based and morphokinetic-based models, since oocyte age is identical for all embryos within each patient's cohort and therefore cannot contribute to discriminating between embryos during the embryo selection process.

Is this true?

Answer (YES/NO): NO